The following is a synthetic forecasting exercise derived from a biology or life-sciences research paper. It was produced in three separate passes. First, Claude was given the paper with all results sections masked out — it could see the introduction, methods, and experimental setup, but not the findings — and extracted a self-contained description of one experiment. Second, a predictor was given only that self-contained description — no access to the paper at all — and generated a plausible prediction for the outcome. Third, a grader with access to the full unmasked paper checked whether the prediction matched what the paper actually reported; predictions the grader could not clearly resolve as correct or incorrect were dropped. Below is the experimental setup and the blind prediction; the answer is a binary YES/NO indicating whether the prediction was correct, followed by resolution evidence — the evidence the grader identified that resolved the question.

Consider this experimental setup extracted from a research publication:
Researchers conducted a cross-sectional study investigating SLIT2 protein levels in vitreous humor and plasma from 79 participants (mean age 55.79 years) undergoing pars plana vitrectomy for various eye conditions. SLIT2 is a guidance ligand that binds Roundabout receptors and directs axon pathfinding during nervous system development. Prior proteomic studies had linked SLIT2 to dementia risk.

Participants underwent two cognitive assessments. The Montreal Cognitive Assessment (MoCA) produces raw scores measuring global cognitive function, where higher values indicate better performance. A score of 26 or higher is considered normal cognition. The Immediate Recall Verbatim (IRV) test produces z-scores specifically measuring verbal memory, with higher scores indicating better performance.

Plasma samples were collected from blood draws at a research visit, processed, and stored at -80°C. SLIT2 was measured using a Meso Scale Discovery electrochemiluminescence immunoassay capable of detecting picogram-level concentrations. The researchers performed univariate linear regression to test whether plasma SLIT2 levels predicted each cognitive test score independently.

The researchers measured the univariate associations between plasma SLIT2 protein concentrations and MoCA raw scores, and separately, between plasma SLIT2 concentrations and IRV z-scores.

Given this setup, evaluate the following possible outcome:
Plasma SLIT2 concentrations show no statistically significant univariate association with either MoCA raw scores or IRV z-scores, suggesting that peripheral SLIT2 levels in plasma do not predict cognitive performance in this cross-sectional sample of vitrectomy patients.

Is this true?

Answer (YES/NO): NO